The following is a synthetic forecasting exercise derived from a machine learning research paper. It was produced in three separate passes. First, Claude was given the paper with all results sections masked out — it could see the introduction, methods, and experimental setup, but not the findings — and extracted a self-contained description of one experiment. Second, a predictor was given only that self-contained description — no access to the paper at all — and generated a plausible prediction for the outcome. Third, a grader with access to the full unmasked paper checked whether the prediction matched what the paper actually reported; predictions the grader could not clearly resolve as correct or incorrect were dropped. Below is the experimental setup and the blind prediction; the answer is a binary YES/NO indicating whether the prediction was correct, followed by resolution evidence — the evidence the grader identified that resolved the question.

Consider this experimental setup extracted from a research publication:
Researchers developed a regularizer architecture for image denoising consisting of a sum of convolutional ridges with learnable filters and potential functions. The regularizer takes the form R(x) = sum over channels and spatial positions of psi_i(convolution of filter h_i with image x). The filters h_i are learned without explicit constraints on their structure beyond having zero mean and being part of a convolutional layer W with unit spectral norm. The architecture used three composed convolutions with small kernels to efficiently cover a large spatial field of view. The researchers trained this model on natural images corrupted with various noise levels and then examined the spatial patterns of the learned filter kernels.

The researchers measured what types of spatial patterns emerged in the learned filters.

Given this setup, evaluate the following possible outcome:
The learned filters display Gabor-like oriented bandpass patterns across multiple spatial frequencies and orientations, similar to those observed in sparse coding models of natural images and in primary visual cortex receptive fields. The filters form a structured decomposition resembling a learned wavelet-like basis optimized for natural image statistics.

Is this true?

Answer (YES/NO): YES